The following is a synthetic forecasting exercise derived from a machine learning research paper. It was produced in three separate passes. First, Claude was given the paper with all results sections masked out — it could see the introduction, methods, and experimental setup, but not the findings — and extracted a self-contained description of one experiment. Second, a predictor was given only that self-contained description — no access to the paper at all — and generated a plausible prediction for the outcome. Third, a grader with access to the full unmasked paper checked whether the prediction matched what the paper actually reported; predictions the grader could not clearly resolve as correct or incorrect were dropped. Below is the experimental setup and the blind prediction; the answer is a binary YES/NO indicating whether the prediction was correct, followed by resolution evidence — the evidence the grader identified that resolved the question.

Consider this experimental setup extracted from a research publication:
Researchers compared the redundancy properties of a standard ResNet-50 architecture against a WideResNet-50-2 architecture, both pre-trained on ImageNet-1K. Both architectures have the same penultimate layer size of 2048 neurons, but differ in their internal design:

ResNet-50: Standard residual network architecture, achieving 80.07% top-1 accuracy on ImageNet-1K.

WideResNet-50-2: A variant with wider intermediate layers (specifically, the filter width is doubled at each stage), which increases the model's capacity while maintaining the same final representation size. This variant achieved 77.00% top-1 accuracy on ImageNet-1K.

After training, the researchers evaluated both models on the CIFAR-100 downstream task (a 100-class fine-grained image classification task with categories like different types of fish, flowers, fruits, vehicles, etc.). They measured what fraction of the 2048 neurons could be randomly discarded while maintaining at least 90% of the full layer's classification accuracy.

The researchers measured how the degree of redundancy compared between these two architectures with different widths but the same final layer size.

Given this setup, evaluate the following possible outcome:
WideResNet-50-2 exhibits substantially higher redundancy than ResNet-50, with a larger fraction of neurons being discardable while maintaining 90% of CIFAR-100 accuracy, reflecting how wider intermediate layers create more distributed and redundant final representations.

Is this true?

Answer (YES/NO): YES